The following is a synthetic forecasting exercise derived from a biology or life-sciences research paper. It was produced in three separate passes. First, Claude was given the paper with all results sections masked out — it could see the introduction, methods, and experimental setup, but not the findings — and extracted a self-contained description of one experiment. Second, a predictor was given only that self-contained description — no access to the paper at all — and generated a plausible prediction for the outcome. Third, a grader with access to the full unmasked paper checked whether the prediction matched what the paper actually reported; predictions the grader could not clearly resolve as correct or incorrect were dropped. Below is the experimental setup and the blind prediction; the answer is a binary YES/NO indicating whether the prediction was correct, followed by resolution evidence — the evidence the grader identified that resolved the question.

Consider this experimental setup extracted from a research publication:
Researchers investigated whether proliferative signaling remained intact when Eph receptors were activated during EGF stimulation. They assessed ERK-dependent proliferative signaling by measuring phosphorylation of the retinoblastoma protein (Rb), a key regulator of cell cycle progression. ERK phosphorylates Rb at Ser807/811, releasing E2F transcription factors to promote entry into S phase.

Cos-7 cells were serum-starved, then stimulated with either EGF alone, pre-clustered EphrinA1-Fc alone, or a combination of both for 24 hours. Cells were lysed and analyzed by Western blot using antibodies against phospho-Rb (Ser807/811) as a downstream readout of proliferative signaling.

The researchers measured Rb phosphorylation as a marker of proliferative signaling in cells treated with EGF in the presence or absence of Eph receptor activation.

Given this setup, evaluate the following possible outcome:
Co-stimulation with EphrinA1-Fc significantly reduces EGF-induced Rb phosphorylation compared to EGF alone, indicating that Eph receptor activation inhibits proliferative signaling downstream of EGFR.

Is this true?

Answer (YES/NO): NO